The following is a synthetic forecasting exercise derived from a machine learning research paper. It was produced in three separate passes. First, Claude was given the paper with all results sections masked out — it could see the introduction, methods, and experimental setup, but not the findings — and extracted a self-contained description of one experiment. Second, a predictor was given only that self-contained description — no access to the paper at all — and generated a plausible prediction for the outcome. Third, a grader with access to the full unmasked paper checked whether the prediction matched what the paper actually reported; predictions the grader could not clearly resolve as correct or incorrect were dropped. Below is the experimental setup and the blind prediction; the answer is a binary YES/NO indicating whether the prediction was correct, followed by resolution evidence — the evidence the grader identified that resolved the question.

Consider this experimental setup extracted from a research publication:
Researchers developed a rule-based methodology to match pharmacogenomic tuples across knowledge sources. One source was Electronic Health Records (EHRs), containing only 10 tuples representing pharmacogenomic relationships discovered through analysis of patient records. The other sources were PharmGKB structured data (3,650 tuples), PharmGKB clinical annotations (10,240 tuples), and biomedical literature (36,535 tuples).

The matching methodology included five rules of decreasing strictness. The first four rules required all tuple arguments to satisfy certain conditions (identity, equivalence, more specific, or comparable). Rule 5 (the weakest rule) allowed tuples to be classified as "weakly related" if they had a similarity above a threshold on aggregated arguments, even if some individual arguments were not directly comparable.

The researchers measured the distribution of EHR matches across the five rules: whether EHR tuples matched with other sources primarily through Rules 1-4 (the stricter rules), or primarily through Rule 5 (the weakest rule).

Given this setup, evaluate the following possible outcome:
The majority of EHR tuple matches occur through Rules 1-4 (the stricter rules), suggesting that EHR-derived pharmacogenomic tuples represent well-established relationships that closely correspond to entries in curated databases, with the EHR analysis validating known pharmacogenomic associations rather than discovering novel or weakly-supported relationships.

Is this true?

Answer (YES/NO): NO